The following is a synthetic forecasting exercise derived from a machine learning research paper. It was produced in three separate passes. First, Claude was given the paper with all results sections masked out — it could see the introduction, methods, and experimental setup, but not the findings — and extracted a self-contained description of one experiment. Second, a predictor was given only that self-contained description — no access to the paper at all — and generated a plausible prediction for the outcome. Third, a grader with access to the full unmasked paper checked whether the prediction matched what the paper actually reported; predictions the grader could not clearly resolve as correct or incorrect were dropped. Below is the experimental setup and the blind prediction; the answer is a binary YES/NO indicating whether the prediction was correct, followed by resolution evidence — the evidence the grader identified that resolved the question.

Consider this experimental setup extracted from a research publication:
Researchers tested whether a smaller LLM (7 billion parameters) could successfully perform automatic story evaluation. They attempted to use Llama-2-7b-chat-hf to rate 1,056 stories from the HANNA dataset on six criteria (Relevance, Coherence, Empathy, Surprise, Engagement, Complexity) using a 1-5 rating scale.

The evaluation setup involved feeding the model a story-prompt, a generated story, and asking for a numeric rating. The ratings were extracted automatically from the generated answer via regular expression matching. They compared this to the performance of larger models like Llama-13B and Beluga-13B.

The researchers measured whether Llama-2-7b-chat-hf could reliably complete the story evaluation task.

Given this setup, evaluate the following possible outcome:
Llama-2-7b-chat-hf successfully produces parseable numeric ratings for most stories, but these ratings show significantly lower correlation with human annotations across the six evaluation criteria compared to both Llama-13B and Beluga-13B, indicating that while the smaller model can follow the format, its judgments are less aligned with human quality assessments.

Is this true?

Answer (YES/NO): NO